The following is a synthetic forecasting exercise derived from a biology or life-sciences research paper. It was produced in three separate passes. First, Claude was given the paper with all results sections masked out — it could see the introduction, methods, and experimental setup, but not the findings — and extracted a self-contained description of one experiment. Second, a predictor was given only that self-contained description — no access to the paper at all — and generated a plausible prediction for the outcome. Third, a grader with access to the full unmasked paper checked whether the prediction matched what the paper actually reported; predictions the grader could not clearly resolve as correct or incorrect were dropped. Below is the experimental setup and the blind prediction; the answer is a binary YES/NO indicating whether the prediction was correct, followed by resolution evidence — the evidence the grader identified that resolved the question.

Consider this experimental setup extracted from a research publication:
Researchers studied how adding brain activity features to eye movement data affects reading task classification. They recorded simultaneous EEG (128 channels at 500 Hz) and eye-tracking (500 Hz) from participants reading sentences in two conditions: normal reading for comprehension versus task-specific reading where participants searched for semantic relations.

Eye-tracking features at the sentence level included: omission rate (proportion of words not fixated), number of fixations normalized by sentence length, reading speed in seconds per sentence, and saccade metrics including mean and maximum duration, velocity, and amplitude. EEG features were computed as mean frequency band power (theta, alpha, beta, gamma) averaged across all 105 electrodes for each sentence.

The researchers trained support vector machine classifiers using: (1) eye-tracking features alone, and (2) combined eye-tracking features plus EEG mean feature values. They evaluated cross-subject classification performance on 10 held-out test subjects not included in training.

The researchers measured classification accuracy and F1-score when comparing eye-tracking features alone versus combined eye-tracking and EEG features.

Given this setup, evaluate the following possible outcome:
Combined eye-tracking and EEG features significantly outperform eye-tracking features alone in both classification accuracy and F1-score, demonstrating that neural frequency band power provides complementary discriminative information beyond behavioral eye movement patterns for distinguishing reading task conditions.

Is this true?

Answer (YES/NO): NO